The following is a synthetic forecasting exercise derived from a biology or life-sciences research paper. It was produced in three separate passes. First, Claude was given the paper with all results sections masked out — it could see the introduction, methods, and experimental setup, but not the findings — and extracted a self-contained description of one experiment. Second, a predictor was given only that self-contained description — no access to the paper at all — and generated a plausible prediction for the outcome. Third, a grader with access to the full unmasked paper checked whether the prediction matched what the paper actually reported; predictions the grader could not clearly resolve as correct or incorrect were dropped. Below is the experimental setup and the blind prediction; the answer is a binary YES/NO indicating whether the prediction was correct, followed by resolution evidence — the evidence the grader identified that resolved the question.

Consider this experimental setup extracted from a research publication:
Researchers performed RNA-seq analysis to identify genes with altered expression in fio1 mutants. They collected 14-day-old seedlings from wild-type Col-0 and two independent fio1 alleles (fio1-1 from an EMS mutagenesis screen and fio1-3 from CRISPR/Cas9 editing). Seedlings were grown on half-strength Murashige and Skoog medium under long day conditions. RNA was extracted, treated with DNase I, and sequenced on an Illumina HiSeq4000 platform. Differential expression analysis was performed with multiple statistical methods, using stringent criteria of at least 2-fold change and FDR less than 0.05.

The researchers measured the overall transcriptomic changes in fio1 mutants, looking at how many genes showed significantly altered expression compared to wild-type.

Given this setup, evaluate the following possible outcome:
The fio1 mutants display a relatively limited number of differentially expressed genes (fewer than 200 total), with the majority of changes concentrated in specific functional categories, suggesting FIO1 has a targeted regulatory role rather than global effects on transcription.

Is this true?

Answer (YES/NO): NO